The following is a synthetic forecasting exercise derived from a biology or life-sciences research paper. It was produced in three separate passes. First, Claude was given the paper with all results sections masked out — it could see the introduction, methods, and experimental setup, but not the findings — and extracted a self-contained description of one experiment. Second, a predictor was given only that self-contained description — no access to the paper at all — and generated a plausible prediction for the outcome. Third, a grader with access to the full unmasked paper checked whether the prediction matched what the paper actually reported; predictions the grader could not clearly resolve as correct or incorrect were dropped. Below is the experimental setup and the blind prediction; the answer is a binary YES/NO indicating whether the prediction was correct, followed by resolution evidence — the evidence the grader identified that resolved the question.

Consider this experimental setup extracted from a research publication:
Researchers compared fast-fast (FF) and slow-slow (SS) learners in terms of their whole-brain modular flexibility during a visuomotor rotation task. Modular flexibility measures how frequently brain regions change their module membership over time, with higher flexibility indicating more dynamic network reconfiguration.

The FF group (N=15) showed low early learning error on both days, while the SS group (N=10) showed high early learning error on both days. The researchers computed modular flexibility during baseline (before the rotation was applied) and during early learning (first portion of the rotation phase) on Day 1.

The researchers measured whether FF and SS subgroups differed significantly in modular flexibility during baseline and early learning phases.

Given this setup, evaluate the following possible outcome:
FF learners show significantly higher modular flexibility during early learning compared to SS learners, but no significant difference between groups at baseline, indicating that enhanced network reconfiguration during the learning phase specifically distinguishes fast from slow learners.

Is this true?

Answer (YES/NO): NO